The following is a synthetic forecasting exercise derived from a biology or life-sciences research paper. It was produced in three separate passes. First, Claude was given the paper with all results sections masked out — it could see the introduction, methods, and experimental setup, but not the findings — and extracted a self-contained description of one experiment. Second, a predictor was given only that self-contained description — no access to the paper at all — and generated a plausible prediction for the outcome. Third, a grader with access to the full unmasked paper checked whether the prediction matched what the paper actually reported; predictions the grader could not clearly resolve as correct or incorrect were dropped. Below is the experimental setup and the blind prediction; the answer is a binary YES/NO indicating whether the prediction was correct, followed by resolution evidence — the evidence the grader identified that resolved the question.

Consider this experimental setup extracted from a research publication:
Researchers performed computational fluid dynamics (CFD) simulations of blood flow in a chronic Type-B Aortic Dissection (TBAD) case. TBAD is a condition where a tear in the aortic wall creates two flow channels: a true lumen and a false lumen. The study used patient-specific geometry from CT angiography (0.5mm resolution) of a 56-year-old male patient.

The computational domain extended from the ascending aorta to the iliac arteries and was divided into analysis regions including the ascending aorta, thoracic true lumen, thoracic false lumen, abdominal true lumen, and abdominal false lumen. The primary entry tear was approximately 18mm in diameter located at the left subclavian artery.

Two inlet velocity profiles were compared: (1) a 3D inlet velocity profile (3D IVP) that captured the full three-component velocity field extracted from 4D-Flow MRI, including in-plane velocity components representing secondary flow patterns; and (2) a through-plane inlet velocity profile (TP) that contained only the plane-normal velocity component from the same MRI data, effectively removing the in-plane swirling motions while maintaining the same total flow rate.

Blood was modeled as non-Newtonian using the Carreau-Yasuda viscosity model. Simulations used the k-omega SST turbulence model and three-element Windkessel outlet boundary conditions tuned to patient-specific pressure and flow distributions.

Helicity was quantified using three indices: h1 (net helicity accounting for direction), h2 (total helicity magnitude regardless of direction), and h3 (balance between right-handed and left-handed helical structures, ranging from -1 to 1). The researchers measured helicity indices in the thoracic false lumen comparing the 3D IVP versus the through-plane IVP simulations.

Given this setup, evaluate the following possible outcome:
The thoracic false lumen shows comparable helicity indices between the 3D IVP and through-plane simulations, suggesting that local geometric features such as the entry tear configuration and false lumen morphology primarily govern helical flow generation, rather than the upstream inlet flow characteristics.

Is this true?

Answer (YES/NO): NO